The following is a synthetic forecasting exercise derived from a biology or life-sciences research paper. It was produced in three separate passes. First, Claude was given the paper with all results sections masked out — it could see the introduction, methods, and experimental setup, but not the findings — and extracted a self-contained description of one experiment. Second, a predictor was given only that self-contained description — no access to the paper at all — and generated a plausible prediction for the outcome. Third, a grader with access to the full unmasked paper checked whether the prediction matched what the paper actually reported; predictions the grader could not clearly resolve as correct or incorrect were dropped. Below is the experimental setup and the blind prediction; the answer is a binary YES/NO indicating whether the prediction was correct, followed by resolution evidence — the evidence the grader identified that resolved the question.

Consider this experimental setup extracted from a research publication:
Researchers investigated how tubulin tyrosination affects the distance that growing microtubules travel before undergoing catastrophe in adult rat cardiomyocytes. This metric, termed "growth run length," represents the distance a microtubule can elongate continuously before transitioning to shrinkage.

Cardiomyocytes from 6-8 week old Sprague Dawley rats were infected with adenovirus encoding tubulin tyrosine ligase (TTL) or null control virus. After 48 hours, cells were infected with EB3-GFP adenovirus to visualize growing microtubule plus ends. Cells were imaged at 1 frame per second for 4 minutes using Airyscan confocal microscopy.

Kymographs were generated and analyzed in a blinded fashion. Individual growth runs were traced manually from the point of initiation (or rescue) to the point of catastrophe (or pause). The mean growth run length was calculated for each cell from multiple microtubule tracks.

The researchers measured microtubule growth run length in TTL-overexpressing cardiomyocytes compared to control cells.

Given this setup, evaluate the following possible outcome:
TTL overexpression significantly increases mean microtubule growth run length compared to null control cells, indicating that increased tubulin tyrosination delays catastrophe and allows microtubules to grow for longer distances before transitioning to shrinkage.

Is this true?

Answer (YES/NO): NO